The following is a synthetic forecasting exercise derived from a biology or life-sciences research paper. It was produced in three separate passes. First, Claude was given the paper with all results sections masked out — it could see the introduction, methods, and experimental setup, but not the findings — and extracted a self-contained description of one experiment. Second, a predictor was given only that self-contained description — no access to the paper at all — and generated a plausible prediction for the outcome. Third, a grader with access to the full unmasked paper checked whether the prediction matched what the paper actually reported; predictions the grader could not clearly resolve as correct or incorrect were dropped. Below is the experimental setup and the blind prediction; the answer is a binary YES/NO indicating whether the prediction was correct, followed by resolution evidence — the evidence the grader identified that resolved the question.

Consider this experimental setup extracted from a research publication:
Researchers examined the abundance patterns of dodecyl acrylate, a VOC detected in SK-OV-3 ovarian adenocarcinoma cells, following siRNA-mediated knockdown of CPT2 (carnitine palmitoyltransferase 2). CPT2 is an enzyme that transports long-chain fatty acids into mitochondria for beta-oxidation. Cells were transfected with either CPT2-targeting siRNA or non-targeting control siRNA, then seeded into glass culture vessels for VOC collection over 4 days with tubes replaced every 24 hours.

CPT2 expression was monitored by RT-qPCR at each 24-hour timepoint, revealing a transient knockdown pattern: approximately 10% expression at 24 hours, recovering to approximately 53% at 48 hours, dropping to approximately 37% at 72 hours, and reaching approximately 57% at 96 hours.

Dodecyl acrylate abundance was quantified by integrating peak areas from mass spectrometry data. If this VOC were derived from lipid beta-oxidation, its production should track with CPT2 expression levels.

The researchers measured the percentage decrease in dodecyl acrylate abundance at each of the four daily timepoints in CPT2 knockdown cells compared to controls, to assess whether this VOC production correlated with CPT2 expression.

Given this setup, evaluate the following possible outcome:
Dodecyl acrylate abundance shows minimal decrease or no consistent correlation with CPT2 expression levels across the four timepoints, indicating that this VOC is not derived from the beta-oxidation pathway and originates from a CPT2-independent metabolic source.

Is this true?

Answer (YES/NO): NO